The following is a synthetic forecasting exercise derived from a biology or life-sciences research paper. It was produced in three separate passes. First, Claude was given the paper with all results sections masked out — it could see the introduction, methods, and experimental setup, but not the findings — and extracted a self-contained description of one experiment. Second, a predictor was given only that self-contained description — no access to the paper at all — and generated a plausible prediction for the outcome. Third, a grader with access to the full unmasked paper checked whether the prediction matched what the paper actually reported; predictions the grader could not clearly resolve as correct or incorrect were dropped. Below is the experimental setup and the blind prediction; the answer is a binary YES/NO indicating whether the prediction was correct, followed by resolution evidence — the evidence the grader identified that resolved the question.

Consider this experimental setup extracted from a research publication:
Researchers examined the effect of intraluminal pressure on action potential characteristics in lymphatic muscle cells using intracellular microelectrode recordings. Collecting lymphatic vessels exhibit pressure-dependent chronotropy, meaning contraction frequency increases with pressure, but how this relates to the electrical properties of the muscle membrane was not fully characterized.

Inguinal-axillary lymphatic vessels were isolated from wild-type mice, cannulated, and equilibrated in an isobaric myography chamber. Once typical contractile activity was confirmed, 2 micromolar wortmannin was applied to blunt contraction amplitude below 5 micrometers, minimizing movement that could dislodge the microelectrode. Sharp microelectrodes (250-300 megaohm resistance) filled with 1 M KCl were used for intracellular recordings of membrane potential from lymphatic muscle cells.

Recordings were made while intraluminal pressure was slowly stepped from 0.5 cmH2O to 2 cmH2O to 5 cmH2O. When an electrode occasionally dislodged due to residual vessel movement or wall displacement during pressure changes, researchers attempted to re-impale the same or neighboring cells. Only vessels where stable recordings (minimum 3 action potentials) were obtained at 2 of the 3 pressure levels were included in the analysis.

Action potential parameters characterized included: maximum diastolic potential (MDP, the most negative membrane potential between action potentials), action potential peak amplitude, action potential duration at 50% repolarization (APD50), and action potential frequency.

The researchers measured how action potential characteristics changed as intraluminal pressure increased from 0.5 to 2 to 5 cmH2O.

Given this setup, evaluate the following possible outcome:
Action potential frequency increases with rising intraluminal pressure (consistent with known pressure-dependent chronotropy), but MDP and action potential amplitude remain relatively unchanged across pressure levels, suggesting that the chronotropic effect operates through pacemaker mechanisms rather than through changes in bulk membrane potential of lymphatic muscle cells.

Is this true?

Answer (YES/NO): YES